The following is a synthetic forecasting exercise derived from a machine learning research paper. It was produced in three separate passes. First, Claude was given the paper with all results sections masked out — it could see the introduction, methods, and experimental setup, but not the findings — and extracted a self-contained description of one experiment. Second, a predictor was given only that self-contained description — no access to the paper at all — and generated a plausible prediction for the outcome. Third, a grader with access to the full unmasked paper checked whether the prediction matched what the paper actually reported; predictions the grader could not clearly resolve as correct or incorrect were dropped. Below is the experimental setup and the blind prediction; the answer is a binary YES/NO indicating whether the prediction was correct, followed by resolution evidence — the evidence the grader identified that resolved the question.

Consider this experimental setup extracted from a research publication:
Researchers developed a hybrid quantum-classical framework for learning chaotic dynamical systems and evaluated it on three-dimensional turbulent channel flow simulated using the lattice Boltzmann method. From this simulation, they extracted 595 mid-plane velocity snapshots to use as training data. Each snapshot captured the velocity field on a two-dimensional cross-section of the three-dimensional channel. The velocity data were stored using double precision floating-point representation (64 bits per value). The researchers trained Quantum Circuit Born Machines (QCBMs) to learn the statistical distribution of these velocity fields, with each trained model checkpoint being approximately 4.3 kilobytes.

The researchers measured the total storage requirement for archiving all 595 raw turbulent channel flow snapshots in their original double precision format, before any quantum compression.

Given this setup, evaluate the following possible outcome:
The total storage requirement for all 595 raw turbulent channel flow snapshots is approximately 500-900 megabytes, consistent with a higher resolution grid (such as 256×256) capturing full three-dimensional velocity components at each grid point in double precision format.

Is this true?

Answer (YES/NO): YES